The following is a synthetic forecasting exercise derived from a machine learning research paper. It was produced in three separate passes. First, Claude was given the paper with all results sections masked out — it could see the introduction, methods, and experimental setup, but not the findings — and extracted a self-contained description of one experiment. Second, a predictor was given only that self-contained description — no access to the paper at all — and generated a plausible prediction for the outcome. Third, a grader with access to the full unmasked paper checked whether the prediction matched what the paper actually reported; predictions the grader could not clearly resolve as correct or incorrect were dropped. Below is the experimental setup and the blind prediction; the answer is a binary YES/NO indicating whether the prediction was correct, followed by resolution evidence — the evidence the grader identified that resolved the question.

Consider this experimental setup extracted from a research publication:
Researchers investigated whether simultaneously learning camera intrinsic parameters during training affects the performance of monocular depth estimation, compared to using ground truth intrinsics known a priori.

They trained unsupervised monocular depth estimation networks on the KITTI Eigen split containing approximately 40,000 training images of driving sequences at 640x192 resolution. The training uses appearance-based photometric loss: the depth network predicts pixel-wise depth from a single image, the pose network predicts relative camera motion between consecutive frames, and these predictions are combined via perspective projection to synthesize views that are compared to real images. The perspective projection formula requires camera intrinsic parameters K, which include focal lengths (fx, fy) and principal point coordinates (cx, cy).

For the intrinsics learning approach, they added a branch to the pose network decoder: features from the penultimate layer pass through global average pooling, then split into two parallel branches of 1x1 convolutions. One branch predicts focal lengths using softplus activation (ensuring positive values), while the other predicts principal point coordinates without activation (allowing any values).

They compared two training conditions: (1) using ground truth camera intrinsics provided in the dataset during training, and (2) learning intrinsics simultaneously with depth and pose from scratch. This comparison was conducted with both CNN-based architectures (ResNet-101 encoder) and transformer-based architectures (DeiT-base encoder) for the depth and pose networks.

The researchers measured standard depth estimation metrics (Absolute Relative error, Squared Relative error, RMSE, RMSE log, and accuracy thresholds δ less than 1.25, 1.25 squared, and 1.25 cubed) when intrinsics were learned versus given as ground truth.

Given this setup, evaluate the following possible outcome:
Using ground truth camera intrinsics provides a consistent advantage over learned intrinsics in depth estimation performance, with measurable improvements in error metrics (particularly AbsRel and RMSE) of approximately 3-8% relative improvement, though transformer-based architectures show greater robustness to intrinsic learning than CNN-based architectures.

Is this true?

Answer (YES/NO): NO